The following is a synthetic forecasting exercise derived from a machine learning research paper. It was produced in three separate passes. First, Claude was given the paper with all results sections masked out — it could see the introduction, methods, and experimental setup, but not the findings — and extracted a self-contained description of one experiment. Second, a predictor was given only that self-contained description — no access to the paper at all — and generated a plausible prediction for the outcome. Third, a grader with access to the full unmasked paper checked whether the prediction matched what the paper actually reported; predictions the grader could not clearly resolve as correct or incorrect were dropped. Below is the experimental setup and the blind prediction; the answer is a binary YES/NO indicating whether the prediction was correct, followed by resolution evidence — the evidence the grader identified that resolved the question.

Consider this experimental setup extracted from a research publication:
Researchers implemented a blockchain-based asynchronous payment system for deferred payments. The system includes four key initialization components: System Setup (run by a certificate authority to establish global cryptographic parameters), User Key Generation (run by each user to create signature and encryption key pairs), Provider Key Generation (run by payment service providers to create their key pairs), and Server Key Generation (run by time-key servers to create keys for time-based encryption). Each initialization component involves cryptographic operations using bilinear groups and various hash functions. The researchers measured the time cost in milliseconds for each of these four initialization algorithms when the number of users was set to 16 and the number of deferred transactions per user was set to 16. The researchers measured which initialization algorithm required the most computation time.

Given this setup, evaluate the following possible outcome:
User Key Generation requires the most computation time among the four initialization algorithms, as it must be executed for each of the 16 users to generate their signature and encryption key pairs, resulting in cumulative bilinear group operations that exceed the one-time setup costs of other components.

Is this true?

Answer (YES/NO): YES